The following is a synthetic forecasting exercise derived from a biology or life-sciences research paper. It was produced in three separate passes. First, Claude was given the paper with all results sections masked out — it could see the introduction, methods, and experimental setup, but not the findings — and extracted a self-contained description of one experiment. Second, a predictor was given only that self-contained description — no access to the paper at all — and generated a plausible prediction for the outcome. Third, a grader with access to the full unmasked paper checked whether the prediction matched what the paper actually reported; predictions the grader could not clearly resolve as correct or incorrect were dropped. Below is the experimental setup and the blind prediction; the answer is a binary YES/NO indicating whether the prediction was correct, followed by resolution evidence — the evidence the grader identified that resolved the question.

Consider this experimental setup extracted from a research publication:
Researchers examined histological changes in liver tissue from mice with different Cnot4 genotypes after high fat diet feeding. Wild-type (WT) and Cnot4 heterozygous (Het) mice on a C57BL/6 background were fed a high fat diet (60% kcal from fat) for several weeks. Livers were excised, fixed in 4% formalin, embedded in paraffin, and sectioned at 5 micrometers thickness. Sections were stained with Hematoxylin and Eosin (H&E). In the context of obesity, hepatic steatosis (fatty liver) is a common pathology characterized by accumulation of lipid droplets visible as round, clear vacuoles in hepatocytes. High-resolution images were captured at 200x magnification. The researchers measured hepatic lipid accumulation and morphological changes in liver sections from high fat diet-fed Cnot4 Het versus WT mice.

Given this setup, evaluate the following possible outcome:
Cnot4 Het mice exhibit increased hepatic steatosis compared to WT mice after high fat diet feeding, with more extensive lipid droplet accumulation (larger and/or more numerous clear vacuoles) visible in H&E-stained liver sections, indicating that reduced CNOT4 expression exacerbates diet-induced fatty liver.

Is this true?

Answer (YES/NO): NO